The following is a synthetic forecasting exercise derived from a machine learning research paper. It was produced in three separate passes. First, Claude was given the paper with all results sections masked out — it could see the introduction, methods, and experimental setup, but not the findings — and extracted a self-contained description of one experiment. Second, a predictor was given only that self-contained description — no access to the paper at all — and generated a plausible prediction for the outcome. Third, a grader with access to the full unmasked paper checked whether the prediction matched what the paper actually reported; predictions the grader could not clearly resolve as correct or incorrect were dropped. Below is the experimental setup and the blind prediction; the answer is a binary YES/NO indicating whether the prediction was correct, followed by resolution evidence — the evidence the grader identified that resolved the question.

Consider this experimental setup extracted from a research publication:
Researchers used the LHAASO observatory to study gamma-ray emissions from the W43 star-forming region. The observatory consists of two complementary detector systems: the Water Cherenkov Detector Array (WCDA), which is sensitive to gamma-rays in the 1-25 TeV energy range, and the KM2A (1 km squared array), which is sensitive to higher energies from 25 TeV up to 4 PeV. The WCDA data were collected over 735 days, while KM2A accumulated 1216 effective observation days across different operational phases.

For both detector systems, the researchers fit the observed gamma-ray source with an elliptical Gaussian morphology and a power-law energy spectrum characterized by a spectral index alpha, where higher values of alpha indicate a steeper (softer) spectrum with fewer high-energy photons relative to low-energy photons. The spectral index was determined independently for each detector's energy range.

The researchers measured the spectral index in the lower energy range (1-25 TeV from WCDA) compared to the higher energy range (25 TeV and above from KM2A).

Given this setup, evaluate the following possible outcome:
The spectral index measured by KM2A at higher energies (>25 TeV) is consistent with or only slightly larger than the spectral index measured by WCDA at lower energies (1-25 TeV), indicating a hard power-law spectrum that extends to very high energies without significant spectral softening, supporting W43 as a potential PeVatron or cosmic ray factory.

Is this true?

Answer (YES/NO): NO